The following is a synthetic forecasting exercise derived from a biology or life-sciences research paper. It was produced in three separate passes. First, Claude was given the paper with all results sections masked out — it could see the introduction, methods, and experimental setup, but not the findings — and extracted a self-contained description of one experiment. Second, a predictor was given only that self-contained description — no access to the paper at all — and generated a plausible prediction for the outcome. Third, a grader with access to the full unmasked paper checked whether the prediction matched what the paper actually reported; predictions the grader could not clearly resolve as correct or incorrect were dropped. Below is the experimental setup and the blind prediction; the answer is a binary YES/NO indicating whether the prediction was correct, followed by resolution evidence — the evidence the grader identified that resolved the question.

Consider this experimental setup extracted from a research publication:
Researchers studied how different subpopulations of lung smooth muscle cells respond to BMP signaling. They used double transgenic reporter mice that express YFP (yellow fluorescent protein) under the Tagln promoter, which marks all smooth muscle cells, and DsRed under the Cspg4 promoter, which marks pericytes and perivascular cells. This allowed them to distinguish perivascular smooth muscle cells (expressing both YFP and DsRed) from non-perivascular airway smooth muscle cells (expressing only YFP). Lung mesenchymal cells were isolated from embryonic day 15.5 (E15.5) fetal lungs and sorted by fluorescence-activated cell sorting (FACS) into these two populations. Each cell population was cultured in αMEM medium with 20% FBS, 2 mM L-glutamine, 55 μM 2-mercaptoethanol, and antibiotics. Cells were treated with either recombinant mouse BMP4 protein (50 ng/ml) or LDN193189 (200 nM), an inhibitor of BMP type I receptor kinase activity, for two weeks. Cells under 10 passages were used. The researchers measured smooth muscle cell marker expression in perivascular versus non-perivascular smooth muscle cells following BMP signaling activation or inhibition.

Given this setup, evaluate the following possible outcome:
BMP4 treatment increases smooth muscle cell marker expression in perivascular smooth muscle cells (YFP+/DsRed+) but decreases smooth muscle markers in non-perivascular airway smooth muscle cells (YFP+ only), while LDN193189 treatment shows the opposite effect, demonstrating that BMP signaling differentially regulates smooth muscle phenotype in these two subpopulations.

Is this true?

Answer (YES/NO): NO